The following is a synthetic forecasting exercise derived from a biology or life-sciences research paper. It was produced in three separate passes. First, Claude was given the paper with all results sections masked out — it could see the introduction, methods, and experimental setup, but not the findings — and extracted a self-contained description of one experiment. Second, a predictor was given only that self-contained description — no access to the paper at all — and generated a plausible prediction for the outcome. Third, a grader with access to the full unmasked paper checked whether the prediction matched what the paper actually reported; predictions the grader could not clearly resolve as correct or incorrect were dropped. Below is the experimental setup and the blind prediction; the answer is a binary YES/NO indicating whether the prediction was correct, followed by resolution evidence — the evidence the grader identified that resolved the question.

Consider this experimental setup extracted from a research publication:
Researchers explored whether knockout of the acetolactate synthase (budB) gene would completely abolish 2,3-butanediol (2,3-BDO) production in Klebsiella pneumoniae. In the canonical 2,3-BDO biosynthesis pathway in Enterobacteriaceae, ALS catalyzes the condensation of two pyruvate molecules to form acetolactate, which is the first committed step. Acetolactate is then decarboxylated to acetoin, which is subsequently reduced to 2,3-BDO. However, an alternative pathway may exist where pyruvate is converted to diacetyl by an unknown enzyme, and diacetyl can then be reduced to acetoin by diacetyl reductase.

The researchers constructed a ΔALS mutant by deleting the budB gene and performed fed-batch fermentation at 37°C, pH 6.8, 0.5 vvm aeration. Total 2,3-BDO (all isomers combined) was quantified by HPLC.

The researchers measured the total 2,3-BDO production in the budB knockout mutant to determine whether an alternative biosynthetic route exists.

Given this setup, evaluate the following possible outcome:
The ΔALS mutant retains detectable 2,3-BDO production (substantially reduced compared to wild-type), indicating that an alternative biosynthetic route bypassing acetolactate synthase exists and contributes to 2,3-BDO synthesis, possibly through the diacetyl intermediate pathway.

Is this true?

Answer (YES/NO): YES